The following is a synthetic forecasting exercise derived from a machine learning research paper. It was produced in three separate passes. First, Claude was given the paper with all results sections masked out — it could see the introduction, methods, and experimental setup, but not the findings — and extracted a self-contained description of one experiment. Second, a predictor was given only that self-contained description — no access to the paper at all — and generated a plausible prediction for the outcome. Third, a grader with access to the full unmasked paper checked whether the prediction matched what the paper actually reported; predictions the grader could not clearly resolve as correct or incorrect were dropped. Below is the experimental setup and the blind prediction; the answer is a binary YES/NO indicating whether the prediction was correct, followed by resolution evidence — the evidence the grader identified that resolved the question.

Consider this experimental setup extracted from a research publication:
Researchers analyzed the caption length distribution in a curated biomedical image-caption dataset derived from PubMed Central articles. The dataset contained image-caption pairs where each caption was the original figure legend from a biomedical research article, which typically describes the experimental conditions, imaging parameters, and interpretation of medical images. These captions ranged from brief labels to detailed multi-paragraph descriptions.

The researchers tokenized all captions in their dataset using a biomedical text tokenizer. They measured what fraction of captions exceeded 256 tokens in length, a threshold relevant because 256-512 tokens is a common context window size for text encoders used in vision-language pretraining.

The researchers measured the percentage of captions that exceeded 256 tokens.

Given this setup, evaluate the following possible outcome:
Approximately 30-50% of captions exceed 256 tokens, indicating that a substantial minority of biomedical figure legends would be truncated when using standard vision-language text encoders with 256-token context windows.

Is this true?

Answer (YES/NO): NO